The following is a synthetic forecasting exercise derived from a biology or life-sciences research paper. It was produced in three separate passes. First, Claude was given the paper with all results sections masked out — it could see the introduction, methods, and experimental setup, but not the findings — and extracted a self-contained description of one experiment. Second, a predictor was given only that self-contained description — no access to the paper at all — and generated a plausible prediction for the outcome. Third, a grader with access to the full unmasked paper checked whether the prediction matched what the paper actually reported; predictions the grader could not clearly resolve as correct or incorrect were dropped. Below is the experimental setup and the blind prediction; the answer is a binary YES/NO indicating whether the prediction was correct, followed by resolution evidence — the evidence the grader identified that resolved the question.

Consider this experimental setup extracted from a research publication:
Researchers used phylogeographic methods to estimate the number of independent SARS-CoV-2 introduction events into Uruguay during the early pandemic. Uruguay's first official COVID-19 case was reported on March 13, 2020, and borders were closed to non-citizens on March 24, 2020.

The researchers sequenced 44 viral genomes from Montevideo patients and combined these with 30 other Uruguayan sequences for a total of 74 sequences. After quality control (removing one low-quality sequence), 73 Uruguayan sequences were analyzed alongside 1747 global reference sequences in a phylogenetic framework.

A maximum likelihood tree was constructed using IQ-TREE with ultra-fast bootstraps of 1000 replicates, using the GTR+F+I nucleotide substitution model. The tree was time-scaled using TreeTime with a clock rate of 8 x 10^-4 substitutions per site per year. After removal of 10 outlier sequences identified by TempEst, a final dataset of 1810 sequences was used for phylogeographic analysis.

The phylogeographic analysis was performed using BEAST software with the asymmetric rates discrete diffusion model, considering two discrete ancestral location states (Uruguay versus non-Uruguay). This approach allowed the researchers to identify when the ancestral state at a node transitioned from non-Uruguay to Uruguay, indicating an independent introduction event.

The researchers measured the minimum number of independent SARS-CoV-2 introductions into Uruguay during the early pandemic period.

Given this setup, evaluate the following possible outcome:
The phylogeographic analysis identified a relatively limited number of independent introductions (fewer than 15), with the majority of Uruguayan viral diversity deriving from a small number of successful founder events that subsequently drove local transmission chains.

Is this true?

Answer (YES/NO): NO